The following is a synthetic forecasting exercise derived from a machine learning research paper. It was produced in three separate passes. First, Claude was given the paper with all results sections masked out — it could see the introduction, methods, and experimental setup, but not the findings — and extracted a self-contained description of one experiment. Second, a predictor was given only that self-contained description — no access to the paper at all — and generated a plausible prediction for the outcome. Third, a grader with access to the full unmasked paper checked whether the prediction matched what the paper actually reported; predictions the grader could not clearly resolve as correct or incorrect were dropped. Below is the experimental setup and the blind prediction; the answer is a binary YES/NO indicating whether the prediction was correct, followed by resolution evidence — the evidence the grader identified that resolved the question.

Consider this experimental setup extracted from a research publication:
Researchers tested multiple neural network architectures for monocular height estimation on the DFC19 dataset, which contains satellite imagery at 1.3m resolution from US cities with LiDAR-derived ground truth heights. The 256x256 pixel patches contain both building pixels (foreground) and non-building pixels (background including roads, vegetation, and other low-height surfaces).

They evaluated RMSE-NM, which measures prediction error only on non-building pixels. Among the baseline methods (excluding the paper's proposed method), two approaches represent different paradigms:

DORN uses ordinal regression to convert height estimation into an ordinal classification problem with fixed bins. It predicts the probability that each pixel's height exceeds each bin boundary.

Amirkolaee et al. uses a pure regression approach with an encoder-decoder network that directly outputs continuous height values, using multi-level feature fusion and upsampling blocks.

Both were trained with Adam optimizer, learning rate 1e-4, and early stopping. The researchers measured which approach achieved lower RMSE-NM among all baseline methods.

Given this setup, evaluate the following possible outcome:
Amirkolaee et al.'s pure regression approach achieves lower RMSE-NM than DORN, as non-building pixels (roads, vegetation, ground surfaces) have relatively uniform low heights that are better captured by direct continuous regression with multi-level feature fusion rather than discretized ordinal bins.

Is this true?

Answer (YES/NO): NO